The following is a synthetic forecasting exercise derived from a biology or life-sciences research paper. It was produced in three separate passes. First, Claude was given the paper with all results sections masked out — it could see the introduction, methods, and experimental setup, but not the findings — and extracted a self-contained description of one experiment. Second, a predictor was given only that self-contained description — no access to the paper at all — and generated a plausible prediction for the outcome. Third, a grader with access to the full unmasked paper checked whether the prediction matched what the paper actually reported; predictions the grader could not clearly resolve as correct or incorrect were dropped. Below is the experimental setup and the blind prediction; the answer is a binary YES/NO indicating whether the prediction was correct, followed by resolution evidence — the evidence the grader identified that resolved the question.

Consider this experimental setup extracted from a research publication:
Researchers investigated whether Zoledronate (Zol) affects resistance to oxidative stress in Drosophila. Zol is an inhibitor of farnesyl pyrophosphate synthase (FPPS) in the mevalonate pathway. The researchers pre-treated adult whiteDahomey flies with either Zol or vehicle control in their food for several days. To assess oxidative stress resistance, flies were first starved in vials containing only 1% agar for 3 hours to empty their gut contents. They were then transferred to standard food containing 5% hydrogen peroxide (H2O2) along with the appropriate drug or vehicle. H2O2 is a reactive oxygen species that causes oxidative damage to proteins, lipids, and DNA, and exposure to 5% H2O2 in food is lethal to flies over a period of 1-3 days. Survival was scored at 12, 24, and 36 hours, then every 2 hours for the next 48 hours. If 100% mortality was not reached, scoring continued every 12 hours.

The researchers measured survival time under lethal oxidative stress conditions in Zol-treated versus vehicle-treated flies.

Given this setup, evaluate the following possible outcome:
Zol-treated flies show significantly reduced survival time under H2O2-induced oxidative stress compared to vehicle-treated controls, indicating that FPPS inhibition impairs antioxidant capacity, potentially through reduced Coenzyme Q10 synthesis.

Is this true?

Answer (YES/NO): NO